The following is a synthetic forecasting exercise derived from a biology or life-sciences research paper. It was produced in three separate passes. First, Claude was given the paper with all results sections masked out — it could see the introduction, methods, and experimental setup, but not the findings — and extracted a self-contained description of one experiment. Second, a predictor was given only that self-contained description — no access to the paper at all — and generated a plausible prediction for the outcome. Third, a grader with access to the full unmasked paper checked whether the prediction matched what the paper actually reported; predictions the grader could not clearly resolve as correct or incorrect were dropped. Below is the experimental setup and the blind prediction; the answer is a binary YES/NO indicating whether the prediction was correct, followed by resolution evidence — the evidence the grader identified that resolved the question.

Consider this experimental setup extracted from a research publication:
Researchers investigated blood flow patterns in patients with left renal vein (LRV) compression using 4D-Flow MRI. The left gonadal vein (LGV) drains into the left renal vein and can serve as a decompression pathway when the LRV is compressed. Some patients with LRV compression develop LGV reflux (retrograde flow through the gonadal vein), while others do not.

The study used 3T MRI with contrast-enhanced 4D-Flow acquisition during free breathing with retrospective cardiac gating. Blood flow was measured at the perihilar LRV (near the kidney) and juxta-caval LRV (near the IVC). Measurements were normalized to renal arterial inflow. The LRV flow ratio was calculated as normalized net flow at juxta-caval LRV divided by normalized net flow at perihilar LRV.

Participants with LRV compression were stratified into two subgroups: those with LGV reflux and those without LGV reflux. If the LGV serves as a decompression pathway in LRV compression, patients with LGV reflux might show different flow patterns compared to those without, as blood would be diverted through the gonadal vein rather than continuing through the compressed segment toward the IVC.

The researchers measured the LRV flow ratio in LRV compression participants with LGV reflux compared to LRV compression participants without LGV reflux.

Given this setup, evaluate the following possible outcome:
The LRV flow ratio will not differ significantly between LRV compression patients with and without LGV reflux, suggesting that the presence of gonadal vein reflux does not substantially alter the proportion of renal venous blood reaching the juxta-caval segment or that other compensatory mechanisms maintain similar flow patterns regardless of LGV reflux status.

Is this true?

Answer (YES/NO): NO